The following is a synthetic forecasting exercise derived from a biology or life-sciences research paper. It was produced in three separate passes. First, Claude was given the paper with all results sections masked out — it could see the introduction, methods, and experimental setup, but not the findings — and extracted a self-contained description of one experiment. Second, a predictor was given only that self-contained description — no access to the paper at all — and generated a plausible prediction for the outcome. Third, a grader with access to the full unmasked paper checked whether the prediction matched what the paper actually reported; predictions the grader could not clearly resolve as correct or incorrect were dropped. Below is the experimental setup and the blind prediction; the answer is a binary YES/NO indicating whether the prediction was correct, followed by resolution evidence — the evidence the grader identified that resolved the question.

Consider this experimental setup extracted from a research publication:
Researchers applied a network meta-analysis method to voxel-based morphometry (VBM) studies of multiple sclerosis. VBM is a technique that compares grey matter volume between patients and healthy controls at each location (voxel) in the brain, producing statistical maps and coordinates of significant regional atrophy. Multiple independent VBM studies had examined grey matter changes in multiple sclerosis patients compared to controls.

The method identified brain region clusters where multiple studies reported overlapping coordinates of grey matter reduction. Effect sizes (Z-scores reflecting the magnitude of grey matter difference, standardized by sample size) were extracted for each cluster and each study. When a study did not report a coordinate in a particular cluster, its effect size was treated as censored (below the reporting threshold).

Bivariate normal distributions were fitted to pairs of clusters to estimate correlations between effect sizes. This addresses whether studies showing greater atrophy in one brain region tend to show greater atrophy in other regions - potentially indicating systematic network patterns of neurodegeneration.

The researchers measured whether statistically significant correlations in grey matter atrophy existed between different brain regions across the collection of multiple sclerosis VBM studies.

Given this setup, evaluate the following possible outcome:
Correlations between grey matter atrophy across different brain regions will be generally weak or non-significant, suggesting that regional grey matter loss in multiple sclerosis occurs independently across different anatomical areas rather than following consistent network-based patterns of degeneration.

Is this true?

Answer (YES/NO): NO